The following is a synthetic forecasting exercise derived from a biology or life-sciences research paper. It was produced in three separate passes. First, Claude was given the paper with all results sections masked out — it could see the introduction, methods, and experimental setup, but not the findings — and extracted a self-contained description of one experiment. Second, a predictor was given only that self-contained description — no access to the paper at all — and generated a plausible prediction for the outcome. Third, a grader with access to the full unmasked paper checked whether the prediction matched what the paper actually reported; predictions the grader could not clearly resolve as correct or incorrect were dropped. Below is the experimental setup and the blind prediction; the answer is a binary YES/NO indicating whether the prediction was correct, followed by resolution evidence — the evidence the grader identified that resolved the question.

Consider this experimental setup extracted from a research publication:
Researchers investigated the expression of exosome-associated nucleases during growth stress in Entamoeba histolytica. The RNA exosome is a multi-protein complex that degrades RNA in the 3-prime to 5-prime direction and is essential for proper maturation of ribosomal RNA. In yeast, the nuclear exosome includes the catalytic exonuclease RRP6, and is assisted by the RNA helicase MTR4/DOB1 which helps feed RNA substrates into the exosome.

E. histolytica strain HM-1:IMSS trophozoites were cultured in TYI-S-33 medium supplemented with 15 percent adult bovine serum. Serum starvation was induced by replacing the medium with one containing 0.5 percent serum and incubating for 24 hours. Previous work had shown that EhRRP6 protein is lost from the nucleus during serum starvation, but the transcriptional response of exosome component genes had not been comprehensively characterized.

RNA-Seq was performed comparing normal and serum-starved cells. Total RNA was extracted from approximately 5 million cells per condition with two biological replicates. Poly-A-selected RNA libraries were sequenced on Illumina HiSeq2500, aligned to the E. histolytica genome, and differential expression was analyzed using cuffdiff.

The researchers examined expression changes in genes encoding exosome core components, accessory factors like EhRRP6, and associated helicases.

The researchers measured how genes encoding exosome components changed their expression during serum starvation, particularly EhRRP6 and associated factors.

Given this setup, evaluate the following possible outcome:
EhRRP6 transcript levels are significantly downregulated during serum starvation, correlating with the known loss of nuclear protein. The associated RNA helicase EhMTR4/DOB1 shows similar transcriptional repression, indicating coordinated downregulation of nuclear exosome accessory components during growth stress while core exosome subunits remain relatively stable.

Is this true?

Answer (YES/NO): NO